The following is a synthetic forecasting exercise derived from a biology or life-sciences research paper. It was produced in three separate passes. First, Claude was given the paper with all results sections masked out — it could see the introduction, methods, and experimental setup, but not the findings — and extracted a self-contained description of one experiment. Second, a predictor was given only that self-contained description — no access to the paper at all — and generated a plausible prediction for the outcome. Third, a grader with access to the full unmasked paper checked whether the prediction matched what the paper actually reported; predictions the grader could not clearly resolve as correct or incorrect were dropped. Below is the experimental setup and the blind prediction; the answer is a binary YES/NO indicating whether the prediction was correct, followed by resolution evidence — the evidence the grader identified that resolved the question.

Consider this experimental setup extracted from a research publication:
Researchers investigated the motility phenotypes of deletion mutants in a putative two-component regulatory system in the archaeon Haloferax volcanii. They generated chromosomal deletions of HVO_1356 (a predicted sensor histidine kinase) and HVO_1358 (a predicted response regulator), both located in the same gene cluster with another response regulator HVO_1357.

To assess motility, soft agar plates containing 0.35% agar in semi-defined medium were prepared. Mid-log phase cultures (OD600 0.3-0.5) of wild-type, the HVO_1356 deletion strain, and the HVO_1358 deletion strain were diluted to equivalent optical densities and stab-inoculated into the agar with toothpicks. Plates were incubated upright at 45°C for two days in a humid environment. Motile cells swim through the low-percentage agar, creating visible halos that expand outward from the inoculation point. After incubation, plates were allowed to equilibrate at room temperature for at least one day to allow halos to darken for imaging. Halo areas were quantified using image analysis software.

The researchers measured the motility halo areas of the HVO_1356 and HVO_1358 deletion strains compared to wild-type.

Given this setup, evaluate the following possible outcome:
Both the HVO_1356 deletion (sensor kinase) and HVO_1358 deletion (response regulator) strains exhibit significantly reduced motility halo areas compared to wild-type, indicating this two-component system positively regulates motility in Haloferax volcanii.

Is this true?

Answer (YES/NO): YES